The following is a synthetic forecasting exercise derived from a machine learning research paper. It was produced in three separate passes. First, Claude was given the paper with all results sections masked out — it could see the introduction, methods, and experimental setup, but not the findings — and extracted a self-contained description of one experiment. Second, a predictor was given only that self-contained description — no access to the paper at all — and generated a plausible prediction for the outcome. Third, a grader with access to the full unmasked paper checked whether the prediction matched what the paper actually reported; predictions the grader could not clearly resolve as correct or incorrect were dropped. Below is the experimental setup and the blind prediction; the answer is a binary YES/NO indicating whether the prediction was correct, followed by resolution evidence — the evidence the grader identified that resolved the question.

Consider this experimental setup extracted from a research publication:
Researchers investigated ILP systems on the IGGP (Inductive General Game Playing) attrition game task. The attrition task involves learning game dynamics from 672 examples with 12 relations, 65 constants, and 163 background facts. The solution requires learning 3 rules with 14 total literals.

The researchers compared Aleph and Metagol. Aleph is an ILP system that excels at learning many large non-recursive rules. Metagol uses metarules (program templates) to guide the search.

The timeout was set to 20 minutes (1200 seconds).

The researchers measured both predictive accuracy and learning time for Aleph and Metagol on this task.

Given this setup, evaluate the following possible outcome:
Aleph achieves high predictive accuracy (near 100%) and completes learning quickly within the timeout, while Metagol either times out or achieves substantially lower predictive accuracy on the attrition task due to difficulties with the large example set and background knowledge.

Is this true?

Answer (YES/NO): NO